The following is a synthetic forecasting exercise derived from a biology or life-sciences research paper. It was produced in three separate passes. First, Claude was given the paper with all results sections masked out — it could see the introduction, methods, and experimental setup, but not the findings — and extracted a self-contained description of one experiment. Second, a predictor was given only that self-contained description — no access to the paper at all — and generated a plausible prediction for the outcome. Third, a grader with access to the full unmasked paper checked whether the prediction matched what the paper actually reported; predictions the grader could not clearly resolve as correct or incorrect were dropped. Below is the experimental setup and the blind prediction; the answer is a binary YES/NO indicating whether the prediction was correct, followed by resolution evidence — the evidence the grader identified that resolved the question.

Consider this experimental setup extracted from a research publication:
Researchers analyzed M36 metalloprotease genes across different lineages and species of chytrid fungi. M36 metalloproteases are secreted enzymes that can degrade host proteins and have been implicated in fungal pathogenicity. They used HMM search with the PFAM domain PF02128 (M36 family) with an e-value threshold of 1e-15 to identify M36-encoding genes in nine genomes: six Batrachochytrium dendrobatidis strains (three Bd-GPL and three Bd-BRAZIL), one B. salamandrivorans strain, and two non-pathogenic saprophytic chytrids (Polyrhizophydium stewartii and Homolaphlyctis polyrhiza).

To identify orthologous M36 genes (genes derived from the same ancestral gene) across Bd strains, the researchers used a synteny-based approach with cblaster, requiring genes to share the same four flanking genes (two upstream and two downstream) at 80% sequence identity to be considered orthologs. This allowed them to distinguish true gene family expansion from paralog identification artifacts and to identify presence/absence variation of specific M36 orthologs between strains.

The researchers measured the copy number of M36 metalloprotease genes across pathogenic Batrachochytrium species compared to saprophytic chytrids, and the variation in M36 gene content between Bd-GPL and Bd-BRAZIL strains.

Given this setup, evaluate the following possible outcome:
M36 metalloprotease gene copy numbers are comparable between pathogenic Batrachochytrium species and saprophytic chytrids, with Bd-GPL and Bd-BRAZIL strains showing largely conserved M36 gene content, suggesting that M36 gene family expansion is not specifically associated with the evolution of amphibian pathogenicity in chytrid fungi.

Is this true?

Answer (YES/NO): NO